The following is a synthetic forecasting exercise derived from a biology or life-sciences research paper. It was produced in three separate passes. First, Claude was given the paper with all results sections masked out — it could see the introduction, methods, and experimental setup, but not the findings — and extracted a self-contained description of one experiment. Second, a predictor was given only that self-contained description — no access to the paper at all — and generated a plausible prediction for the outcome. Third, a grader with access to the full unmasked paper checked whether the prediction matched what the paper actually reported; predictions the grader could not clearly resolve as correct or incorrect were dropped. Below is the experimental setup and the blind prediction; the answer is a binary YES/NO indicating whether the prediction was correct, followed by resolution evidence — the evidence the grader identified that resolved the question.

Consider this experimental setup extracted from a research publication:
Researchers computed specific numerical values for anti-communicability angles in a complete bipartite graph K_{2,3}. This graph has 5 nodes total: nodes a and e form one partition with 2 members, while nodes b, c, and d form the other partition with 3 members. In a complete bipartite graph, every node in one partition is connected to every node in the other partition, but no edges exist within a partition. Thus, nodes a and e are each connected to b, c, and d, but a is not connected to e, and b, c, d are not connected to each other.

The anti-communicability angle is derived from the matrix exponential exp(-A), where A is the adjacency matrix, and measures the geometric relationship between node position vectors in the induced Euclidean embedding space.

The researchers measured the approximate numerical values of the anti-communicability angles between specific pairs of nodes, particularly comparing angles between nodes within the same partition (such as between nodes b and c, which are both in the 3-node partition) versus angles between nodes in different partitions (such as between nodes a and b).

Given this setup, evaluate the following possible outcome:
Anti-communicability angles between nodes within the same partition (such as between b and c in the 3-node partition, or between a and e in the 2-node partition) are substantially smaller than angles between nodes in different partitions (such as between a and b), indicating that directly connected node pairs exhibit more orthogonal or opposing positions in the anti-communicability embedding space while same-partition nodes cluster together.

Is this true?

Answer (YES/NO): YES